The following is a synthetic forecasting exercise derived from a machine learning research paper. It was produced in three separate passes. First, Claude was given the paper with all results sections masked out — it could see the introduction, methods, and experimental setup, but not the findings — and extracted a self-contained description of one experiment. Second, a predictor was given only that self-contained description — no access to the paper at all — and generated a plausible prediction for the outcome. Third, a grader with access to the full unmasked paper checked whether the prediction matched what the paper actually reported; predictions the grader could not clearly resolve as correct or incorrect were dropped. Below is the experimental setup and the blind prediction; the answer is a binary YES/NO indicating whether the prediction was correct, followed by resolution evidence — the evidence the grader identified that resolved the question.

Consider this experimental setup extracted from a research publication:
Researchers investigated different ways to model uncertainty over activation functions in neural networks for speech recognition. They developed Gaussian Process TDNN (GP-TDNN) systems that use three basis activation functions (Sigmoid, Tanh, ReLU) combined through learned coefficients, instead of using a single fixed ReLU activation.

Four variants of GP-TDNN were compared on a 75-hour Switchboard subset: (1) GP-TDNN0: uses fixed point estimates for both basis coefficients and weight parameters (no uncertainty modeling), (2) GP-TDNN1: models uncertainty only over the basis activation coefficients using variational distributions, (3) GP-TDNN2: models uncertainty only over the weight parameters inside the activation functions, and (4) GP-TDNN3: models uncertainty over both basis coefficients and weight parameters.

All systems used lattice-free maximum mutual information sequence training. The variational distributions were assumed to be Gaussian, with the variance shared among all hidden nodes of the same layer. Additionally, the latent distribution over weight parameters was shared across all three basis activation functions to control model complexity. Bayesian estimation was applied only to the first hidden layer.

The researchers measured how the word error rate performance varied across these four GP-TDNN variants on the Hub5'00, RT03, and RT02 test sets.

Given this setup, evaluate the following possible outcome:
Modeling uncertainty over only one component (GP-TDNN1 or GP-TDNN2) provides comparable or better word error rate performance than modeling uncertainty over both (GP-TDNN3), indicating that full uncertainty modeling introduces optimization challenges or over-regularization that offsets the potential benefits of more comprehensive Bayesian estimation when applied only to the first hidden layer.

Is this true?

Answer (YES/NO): YES